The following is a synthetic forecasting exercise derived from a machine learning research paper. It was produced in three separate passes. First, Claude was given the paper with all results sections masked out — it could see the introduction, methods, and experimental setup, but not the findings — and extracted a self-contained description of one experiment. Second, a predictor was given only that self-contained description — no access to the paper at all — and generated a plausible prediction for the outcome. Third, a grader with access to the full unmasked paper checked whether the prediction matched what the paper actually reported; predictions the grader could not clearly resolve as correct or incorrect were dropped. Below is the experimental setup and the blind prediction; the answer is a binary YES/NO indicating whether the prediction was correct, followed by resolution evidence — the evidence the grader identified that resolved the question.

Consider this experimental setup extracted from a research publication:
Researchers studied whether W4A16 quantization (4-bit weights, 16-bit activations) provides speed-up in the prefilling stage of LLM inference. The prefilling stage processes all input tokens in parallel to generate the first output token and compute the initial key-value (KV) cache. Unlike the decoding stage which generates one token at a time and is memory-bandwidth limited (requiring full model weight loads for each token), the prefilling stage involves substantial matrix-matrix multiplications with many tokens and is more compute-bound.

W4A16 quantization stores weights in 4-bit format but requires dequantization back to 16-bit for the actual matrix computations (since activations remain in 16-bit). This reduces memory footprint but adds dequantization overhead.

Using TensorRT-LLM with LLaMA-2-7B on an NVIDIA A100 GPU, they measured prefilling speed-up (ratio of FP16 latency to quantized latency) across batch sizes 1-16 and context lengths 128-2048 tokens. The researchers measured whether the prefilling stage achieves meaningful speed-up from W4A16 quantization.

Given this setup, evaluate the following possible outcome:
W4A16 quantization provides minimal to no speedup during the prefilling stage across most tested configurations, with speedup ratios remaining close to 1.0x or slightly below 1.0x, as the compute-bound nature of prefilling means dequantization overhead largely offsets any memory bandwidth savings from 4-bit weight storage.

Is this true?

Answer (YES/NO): YES